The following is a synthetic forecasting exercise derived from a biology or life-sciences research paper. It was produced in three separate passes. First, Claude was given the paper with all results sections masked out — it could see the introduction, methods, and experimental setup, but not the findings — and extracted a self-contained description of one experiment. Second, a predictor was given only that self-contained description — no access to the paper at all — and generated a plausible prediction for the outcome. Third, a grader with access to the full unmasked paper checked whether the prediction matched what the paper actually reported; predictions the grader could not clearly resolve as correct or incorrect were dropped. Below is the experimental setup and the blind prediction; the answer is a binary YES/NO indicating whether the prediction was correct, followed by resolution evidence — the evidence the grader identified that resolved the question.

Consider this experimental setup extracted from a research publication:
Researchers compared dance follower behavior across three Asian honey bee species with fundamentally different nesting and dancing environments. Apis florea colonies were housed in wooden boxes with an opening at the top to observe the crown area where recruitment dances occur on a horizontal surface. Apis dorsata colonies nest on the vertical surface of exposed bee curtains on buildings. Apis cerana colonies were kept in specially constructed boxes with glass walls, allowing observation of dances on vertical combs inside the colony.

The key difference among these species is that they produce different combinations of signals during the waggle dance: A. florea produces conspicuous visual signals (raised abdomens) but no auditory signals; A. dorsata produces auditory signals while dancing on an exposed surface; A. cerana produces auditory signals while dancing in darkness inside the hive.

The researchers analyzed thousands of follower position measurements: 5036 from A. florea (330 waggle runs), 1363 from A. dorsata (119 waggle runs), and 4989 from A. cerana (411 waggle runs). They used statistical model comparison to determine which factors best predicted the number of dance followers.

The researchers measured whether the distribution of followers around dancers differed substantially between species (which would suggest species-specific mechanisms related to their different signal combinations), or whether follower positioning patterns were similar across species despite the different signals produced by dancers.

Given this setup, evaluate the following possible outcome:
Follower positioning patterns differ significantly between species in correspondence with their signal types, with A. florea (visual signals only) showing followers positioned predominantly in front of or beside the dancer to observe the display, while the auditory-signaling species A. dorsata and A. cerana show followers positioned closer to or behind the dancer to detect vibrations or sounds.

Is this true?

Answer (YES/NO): NO